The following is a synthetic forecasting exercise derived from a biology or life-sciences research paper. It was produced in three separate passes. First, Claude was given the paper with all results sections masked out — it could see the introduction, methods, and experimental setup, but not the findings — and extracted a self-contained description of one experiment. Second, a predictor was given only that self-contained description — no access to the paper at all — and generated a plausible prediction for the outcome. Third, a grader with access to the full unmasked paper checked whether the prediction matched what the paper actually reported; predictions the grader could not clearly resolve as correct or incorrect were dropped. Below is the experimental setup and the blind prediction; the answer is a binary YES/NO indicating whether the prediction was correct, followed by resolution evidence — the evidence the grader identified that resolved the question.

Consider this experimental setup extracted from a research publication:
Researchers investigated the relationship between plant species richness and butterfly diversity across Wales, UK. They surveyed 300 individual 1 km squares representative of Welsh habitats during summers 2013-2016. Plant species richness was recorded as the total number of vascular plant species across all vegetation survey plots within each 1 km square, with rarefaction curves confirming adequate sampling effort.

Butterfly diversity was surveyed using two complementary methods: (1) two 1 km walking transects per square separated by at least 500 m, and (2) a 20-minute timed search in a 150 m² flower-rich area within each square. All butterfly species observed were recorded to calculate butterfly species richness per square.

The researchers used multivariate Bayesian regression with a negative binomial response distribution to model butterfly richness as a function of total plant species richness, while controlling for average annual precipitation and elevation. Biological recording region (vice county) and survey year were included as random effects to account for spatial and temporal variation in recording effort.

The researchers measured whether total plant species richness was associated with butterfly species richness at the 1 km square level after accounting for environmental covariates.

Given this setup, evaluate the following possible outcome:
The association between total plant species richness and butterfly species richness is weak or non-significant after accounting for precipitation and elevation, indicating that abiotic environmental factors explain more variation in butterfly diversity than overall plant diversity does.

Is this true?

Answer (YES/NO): NO